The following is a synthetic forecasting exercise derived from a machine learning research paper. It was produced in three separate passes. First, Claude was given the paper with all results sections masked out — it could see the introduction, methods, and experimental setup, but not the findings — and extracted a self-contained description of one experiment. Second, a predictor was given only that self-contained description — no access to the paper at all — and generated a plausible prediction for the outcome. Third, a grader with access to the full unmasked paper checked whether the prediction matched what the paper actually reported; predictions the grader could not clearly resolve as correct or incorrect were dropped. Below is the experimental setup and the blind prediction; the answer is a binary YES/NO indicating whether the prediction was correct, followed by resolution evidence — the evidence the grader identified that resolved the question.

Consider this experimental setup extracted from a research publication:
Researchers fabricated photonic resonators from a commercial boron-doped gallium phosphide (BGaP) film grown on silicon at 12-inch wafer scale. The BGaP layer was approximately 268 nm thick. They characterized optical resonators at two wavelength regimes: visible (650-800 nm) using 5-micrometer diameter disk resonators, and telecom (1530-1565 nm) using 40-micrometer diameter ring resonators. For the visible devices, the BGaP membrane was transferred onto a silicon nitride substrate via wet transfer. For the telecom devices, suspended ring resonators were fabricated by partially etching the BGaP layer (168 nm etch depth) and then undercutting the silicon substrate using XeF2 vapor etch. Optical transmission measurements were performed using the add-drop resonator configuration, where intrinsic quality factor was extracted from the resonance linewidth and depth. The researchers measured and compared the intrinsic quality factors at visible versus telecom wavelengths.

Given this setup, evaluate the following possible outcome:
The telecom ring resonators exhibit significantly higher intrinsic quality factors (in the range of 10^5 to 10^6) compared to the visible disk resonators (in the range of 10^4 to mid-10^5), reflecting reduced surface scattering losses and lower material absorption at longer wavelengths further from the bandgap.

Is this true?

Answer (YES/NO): YES